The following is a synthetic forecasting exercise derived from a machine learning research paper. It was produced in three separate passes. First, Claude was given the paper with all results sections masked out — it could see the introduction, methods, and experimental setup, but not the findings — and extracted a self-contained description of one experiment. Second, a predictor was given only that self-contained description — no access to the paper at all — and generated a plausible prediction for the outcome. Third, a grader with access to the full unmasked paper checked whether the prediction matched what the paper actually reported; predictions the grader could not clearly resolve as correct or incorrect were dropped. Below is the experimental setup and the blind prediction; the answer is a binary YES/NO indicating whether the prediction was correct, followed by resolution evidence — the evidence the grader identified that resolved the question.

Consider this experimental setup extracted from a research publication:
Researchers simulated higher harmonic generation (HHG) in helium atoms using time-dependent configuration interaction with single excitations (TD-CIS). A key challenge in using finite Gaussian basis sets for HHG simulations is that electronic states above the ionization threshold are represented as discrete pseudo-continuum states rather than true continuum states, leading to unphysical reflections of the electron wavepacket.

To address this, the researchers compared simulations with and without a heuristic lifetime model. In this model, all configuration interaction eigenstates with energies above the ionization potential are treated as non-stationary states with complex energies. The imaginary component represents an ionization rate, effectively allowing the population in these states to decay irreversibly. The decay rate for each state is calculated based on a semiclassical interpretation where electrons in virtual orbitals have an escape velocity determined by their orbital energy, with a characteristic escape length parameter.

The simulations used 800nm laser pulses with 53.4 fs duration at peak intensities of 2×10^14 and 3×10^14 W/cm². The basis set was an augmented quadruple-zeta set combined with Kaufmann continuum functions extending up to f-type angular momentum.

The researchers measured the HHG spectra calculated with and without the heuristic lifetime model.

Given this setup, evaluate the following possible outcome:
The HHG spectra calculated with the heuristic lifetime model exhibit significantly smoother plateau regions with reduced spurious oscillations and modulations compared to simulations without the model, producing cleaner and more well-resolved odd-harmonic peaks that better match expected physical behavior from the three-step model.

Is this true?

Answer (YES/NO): YES